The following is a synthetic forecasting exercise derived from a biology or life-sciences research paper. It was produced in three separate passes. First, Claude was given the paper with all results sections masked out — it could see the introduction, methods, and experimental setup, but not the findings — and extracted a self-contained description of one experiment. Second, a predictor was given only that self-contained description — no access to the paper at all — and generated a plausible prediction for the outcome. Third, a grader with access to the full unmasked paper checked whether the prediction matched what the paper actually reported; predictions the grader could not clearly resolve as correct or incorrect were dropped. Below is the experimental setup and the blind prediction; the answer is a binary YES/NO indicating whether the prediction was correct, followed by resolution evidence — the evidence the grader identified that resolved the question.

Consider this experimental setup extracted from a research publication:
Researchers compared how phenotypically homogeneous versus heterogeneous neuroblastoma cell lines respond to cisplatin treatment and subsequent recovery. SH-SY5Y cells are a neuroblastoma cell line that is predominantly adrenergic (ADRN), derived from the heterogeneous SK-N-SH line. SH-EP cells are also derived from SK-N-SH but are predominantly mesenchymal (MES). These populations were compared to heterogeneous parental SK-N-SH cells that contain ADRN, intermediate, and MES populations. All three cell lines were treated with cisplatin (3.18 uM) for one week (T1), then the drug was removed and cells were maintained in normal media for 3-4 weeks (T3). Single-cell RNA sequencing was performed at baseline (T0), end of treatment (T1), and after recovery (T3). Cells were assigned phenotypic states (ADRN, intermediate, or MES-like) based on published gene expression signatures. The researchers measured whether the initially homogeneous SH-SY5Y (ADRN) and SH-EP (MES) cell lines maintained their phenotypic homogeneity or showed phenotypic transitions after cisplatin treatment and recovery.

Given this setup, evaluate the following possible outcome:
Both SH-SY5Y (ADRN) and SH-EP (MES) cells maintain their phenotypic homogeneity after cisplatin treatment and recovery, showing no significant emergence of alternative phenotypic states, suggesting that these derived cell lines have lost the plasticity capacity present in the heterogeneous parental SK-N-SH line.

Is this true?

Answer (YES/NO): NO